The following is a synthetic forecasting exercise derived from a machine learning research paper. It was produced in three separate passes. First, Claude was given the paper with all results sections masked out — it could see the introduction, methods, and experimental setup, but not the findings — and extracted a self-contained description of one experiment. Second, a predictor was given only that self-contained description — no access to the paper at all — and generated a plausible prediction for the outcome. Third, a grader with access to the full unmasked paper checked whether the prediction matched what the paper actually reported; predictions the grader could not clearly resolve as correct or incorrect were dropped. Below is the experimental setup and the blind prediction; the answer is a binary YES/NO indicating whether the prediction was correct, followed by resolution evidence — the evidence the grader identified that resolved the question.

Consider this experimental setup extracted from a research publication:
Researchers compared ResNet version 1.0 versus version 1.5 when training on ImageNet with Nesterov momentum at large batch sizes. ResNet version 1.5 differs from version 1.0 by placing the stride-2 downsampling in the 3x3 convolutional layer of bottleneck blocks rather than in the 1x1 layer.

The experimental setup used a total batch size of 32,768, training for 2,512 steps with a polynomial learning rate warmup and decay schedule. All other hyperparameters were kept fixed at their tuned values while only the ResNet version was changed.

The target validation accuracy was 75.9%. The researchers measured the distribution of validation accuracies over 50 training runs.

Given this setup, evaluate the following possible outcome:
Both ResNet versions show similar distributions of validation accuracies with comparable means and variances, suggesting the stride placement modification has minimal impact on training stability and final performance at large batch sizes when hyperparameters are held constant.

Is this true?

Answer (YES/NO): NO